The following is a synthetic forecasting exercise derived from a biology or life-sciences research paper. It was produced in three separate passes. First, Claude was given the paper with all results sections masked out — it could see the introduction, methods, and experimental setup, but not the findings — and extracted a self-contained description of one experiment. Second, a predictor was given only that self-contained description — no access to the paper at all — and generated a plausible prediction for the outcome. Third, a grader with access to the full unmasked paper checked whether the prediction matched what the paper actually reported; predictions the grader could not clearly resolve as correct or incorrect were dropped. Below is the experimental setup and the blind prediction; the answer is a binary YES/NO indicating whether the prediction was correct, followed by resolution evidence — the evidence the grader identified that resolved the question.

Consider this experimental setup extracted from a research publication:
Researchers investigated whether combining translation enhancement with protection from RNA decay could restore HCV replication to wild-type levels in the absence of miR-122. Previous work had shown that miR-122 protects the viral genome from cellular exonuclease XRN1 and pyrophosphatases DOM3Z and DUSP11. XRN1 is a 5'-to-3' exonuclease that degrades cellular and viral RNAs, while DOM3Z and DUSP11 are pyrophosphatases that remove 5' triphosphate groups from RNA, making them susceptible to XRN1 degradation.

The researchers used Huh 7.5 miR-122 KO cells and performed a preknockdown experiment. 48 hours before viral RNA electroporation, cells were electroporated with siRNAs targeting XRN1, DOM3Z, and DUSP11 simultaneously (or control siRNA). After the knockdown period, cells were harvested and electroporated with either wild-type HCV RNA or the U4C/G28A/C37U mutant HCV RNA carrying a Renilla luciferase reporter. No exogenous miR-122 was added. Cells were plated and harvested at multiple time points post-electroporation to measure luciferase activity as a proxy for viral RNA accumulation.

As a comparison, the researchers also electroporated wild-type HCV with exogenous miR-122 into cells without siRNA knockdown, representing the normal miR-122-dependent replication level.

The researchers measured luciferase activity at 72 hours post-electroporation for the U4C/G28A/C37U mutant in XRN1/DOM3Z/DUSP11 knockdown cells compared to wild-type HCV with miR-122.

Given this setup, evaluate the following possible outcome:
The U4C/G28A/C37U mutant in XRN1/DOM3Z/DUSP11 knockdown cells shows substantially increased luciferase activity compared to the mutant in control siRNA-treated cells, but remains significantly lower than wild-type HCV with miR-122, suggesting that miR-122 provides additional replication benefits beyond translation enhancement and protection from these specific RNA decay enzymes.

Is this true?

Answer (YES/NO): NO